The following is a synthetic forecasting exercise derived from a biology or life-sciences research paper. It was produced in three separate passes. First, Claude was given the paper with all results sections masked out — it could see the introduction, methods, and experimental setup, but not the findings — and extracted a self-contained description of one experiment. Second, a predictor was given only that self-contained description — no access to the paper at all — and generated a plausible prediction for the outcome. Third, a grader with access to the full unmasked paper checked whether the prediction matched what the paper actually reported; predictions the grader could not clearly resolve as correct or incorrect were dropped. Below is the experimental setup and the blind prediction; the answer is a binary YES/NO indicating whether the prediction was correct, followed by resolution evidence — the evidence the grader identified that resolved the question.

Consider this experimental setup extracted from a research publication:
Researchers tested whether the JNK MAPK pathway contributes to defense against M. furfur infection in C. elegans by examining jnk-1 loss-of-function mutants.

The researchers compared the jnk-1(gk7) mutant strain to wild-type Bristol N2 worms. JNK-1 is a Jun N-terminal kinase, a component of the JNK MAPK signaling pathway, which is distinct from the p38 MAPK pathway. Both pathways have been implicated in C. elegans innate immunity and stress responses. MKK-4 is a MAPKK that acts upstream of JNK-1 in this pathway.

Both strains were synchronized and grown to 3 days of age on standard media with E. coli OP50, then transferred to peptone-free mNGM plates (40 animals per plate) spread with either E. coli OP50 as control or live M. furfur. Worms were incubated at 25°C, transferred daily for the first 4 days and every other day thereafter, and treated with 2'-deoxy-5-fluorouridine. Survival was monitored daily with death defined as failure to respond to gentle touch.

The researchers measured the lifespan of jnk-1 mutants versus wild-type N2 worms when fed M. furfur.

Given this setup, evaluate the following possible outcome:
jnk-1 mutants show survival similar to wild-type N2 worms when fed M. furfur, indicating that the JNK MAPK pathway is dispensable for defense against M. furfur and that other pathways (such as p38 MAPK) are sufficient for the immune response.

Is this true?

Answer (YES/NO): YES